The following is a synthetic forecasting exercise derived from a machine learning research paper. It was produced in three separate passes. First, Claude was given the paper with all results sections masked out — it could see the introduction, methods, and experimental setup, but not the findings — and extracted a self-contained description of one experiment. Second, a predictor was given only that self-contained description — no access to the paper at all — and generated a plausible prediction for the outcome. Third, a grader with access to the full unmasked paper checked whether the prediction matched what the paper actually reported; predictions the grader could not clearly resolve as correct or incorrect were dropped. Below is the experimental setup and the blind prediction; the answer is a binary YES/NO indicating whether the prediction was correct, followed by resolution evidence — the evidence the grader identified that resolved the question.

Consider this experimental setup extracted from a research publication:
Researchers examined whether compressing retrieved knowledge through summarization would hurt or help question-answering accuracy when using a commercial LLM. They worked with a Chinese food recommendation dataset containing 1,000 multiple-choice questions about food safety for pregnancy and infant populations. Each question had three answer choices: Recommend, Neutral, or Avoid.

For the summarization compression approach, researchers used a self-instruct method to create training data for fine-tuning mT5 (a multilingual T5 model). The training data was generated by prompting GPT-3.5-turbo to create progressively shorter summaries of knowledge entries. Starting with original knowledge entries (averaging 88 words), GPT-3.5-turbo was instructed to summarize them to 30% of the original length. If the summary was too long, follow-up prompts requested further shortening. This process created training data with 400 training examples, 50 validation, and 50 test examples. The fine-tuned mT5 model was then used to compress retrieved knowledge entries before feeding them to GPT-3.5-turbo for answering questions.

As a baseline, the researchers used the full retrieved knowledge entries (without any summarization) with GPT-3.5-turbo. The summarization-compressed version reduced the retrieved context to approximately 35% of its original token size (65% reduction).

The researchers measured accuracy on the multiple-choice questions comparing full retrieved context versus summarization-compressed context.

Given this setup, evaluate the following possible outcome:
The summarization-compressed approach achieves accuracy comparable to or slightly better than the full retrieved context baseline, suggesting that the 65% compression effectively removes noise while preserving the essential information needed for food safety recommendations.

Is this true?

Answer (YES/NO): YES